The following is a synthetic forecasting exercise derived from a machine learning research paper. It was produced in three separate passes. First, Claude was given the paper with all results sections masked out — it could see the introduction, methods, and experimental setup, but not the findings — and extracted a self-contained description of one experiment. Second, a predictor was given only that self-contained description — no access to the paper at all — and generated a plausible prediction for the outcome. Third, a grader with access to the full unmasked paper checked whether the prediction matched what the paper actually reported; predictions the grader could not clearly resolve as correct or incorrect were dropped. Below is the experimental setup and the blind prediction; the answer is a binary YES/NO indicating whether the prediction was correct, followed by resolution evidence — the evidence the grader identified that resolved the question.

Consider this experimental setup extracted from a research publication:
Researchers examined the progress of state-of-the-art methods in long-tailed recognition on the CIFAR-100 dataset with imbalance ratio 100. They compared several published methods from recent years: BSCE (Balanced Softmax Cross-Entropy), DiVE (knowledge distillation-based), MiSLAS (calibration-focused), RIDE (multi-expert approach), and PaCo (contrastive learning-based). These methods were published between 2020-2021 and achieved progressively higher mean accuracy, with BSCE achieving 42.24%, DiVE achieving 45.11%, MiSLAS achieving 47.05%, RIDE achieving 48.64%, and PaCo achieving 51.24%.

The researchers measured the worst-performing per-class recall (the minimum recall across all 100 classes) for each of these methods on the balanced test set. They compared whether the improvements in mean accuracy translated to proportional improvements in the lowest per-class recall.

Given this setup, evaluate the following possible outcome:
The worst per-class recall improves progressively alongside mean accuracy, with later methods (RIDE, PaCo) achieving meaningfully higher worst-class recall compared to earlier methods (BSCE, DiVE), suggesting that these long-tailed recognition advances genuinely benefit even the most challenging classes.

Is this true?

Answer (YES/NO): NO